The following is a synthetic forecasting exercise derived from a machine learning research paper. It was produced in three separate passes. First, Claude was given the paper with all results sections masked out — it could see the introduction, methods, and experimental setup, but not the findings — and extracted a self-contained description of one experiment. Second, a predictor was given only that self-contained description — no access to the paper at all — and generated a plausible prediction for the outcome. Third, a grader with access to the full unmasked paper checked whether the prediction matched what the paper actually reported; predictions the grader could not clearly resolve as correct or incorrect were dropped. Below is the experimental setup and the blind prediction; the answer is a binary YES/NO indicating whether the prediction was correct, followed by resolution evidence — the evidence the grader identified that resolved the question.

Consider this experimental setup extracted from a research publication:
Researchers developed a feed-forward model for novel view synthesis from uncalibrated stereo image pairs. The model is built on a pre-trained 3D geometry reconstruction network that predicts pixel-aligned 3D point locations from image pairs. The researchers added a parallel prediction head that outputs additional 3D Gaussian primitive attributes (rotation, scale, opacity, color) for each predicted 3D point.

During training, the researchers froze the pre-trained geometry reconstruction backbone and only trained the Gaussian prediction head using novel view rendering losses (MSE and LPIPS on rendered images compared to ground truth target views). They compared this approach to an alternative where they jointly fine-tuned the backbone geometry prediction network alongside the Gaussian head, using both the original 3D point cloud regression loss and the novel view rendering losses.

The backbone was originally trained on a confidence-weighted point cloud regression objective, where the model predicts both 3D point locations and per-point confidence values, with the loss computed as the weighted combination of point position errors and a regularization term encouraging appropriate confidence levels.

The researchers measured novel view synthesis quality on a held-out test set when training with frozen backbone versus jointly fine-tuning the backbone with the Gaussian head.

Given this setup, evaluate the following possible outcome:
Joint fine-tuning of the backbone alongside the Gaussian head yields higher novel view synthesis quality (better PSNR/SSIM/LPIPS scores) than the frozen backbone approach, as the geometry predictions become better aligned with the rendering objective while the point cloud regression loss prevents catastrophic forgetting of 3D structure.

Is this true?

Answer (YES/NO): YES